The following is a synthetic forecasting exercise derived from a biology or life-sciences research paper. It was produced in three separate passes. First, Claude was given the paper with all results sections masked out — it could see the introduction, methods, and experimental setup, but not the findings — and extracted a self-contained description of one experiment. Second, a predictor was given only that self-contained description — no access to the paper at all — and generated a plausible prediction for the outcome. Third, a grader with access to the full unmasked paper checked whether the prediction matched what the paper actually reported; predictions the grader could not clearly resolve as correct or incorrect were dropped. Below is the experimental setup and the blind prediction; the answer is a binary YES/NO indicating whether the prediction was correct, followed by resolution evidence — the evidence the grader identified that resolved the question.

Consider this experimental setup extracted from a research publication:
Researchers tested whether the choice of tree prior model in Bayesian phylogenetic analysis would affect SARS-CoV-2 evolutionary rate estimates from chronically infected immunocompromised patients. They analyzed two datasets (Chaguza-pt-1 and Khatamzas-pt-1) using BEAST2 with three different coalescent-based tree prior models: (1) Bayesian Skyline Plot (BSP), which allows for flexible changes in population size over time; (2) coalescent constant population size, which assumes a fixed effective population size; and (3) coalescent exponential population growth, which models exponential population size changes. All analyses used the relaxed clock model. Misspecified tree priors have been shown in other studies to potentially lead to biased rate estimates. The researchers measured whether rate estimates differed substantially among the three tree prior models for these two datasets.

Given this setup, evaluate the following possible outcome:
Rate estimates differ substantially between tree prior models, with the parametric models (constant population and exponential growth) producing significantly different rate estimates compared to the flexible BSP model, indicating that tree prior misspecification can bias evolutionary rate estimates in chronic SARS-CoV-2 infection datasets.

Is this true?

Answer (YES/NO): NO